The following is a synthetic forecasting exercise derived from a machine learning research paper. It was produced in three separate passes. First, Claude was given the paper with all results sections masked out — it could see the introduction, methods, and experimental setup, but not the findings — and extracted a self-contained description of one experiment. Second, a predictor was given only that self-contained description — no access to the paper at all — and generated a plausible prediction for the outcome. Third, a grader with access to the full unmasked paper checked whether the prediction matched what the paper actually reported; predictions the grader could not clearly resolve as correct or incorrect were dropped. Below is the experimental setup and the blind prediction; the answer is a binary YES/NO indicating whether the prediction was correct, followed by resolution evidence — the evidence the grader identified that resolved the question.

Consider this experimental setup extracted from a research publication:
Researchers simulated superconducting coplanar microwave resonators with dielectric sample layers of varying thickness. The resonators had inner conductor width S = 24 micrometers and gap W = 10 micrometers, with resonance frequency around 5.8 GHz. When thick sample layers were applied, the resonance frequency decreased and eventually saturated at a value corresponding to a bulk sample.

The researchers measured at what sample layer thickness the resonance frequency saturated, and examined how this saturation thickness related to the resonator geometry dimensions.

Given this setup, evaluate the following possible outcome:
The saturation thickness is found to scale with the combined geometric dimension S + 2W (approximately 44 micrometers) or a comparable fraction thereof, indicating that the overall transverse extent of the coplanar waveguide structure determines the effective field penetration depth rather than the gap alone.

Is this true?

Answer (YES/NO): NO